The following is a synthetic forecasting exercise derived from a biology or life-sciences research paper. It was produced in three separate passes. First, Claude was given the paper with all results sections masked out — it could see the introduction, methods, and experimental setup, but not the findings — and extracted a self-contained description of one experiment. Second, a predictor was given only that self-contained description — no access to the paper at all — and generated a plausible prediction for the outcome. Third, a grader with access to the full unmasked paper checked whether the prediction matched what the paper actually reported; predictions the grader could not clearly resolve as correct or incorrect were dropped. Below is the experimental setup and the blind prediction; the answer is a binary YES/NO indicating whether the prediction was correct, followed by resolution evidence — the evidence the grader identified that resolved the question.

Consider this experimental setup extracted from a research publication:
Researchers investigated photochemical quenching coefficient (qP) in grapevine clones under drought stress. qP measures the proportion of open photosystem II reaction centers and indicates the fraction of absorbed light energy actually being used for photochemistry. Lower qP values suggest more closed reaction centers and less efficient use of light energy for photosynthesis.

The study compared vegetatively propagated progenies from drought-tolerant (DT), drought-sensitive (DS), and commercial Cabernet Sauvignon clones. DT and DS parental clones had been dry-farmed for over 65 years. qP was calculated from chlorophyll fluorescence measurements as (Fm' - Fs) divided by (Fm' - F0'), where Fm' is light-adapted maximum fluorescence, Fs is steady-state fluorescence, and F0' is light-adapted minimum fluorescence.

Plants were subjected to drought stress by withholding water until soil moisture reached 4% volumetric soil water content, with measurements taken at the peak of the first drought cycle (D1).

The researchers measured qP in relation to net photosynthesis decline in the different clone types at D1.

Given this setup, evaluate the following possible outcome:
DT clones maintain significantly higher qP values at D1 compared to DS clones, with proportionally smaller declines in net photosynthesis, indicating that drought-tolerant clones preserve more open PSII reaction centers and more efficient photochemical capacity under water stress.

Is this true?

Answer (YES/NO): NO